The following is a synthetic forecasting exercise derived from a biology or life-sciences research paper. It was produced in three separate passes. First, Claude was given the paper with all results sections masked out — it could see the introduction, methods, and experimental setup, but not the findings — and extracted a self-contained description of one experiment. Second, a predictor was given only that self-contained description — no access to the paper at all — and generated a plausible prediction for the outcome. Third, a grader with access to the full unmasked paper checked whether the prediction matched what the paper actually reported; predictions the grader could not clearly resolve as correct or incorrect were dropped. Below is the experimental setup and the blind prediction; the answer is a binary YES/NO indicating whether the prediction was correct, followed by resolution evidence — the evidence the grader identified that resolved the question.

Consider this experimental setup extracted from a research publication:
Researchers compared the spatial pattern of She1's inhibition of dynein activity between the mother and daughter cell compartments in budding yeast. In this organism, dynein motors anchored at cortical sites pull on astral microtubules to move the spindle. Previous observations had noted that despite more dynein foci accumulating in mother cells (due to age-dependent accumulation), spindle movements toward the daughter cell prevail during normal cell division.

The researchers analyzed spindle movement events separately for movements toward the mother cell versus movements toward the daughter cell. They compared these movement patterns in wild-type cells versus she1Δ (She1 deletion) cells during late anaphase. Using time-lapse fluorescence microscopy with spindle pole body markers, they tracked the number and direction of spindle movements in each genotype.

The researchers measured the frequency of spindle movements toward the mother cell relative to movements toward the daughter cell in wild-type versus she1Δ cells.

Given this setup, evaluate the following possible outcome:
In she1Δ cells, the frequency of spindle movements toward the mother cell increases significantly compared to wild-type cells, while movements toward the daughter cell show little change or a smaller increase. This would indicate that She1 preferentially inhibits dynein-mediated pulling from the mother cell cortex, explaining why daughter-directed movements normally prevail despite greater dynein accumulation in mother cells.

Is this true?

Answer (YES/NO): YES